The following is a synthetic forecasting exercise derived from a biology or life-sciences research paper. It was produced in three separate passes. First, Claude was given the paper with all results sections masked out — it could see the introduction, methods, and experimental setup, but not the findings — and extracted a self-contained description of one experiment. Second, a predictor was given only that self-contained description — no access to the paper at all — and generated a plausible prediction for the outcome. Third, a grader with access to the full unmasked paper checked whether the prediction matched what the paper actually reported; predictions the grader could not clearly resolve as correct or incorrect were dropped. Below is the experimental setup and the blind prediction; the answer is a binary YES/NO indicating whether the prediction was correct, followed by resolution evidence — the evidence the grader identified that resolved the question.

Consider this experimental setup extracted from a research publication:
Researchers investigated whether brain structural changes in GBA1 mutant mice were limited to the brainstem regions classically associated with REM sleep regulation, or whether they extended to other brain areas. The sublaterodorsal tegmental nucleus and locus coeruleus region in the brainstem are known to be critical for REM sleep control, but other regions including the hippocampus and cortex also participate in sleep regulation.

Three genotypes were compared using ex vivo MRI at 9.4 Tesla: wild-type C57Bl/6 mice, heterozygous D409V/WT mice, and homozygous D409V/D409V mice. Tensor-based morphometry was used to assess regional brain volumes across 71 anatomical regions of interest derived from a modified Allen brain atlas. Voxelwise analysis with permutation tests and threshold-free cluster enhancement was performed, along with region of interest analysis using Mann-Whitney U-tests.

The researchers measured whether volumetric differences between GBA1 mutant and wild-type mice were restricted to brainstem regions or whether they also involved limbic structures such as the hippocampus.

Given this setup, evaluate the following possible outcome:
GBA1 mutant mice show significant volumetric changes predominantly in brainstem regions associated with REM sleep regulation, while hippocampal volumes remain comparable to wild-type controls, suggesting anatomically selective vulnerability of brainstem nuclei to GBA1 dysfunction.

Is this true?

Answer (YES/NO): NO